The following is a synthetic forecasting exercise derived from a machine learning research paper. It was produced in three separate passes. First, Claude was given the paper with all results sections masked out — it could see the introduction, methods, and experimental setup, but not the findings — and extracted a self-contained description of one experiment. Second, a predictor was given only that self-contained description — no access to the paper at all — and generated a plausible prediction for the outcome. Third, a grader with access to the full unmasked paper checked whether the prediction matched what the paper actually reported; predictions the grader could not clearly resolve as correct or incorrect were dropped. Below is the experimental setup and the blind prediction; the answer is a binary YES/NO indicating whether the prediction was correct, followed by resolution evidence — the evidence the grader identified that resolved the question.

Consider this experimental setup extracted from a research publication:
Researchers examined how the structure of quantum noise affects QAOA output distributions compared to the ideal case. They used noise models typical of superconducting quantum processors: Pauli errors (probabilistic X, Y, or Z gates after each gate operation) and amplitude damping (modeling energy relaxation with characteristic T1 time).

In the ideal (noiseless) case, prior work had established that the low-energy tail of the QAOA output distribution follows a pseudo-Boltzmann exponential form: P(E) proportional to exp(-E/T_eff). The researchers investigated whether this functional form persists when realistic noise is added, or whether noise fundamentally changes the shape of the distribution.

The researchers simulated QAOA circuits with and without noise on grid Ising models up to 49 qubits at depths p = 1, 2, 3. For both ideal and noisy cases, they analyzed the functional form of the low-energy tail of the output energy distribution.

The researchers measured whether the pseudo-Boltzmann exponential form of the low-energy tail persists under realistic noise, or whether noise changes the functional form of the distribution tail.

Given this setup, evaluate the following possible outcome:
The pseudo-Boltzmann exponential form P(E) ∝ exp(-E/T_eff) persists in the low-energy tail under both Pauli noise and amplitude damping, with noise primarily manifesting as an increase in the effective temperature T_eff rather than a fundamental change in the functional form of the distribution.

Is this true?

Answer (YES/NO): YES